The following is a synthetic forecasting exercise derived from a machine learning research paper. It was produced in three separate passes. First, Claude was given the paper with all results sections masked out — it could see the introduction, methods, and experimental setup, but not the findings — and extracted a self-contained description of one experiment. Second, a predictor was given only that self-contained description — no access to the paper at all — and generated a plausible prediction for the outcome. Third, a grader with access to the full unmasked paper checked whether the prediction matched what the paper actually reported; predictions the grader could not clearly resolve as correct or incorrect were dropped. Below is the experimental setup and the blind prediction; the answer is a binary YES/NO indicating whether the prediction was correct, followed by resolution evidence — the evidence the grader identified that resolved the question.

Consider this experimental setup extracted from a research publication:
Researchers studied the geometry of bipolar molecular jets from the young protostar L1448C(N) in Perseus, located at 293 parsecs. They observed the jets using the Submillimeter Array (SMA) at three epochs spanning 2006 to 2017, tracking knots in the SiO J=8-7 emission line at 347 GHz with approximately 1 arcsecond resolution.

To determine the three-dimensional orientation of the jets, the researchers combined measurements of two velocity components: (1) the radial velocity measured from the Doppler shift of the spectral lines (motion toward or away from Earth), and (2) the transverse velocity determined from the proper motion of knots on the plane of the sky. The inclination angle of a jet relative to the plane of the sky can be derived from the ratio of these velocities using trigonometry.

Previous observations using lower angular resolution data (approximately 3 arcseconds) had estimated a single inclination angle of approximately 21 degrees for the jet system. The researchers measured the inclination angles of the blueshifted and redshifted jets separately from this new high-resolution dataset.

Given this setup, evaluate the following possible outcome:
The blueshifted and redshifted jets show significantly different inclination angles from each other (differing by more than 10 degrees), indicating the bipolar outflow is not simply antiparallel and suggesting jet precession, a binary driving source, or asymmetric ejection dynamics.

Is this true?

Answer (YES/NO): YES